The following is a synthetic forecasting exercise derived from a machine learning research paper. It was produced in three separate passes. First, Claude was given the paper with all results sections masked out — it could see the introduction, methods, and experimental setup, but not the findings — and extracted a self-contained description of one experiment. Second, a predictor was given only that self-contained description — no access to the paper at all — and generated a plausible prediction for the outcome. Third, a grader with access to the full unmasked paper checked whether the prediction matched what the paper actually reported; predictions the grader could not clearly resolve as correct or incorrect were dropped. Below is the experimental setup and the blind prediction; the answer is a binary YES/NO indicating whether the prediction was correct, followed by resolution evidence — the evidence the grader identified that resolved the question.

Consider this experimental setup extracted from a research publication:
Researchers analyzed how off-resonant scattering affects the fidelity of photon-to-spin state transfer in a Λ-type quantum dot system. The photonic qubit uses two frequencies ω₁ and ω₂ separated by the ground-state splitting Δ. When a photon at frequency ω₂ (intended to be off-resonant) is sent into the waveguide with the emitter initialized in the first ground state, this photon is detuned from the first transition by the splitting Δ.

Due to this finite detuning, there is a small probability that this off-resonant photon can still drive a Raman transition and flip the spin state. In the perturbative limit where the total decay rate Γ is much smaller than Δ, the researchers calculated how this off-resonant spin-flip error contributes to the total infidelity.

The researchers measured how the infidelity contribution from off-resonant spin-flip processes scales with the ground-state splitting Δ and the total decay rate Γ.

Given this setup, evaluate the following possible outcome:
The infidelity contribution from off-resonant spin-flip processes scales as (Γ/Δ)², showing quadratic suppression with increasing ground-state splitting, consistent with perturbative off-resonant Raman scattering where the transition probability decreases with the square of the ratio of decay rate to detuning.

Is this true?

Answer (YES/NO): YES